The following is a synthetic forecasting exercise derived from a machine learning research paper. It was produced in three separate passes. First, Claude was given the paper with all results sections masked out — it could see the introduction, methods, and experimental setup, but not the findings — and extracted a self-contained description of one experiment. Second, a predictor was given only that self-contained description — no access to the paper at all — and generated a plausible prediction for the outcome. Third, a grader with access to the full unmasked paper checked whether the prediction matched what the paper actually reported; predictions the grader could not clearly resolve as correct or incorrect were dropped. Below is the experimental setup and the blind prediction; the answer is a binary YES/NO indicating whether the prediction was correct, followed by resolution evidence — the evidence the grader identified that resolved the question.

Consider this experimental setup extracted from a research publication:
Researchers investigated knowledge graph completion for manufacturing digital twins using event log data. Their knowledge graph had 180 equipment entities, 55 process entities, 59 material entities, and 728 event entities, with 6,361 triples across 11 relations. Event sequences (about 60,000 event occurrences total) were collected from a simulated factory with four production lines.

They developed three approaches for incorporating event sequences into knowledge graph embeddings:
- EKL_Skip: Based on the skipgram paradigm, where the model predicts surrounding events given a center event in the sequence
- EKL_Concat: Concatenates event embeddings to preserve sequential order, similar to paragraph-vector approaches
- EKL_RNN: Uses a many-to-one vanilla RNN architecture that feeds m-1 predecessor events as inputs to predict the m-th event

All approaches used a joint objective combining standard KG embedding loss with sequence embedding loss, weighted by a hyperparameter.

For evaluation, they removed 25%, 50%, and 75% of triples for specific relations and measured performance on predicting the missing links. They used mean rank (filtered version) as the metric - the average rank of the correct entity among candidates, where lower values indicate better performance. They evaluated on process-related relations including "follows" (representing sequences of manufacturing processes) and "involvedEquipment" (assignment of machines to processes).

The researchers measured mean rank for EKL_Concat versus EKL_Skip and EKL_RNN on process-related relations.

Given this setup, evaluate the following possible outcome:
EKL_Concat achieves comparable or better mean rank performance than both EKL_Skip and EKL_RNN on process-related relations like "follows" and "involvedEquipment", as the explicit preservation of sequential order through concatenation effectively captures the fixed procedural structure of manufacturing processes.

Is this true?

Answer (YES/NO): YES